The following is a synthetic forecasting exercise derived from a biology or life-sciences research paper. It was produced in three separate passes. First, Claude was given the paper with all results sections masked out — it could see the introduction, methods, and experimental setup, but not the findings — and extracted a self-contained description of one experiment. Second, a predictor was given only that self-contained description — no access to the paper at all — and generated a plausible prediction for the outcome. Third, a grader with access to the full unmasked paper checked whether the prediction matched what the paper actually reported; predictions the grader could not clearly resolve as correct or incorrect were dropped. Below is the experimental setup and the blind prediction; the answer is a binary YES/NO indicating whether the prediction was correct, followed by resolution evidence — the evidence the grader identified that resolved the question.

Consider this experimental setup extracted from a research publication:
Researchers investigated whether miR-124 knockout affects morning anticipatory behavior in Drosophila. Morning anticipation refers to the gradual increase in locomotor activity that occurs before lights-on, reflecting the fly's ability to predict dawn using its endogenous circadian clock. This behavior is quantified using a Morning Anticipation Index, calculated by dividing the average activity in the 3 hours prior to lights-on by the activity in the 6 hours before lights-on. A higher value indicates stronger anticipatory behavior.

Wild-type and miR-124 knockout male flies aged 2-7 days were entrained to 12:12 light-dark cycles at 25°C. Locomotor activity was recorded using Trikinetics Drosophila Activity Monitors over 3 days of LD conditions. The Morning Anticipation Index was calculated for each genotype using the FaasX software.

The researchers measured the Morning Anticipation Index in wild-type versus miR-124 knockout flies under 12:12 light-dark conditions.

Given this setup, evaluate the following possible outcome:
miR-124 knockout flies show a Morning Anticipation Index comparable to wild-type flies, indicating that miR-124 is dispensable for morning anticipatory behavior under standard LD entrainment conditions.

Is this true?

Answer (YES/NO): NO